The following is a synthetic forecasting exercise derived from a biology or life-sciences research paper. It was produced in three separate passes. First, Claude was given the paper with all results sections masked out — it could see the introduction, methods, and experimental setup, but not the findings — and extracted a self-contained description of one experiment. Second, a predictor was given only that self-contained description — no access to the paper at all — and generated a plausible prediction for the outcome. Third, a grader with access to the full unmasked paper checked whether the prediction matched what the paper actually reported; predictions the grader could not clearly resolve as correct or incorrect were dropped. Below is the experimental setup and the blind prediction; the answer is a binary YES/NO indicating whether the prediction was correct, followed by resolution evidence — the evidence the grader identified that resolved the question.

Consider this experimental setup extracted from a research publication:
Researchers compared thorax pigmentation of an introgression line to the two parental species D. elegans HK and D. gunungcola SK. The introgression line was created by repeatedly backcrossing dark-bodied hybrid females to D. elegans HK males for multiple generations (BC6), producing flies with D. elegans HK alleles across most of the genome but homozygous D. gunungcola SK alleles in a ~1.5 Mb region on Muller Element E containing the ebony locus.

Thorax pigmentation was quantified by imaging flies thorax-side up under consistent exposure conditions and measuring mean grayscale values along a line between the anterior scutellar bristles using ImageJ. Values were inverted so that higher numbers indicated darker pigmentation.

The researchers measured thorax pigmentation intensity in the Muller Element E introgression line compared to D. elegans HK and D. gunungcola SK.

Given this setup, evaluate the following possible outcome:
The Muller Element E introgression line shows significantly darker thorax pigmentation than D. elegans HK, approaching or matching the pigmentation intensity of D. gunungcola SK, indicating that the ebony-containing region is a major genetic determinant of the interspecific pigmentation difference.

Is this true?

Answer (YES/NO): YES